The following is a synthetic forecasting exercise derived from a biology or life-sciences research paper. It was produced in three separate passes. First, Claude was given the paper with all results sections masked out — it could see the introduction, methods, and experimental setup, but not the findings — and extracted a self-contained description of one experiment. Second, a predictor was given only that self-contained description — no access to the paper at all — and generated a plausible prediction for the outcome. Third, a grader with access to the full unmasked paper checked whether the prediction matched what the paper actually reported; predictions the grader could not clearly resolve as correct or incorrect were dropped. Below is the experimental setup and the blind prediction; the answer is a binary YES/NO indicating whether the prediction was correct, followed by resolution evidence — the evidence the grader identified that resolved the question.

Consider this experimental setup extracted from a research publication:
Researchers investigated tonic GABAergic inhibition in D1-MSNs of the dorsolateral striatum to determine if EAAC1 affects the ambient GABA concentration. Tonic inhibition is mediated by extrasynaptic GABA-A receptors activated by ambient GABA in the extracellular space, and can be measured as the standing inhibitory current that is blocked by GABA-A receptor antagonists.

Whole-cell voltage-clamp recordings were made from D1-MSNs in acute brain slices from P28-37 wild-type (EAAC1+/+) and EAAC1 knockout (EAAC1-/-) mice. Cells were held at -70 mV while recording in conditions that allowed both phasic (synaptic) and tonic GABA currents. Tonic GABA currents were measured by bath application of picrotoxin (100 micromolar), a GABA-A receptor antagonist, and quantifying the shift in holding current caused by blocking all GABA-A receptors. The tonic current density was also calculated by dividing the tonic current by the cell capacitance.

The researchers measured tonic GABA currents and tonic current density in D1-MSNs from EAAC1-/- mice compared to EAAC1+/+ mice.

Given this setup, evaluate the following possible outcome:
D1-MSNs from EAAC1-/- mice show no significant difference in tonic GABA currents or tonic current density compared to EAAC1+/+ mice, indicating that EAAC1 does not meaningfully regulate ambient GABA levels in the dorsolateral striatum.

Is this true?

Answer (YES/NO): YES